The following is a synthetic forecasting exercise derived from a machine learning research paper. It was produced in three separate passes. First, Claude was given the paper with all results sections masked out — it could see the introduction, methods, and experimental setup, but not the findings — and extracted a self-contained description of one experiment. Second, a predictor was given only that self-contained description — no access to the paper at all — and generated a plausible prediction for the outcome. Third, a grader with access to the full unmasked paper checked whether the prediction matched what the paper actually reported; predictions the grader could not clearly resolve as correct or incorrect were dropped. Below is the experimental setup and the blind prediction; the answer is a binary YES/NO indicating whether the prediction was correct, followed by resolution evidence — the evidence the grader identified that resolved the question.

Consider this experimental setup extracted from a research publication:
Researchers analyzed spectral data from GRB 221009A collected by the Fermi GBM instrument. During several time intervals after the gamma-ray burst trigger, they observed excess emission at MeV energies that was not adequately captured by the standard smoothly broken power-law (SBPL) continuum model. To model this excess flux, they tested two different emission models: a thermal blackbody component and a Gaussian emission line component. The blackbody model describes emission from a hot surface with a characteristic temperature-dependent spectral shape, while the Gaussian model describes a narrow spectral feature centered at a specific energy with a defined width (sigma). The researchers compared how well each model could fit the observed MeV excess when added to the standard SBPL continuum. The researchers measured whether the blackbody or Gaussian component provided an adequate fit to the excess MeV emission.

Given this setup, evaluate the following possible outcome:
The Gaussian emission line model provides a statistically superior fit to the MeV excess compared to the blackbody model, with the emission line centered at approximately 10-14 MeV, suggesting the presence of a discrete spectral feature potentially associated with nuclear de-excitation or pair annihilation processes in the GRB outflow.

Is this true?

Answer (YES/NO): YES